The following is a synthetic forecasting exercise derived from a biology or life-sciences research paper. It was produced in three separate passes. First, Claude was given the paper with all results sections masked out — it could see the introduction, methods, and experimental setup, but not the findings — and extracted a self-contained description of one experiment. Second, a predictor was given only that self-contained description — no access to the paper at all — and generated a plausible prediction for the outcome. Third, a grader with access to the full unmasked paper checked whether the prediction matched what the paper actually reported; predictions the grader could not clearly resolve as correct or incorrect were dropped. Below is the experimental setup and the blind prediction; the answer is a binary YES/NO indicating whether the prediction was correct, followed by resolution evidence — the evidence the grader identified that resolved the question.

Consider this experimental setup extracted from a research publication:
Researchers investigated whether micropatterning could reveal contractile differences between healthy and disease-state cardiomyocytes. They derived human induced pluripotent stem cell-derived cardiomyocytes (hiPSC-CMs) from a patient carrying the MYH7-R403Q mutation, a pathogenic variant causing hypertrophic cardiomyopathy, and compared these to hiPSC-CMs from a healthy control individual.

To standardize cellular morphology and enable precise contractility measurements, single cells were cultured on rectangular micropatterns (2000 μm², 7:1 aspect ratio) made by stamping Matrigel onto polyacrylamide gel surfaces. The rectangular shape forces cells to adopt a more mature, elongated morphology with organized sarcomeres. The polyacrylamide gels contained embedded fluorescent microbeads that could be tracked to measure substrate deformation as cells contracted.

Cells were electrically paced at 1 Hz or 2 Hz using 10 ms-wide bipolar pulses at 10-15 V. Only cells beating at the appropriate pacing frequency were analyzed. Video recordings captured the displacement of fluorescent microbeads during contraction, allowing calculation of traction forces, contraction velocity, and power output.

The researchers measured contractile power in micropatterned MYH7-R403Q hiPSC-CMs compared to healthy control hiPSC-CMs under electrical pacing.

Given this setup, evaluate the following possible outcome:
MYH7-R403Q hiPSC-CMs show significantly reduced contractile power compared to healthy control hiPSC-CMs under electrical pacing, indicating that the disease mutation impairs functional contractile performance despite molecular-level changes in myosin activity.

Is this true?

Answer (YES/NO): NO